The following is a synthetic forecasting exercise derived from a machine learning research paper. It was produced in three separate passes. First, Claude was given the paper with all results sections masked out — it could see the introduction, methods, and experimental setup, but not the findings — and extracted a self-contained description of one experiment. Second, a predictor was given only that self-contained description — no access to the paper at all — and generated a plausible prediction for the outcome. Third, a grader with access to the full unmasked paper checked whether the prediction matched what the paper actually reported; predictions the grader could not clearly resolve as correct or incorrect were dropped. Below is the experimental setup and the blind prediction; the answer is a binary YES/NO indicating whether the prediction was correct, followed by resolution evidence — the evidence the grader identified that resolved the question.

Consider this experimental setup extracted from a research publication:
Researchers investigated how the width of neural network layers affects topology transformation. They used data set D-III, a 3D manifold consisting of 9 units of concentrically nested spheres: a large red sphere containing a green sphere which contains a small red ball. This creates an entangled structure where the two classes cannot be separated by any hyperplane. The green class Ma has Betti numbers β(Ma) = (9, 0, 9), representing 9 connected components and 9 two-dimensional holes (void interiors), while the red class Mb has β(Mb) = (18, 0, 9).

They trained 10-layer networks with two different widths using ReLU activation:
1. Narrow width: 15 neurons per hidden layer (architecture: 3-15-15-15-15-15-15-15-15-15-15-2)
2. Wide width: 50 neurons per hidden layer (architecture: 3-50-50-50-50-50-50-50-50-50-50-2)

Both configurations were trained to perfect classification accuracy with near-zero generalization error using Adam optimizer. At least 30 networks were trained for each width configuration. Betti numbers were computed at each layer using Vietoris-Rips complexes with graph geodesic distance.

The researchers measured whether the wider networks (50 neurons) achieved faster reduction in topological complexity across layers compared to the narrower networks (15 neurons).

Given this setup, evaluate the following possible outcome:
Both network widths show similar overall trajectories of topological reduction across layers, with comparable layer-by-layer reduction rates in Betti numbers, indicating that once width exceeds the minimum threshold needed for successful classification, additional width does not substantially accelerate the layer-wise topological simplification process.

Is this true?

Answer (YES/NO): YES